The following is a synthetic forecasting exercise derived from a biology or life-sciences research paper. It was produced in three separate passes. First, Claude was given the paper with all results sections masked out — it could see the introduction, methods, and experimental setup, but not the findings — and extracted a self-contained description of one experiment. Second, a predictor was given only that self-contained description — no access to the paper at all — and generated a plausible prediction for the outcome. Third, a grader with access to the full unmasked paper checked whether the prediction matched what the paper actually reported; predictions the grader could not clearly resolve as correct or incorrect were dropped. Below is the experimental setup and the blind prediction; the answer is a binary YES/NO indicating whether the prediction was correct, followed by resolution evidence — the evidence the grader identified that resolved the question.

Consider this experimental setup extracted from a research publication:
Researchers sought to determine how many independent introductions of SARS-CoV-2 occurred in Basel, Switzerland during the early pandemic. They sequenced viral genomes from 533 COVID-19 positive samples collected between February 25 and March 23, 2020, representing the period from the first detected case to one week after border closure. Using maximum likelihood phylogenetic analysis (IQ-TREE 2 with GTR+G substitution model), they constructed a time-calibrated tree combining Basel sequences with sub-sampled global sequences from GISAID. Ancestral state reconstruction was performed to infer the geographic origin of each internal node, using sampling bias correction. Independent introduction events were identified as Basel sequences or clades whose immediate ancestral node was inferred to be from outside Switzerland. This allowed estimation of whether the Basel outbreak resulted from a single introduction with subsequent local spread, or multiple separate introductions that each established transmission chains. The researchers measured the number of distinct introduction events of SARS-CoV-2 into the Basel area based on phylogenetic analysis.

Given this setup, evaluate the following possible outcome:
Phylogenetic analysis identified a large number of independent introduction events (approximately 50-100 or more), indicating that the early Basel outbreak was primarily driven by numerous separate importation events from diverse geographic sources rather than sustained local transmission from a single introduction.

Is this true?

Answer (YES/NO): NO